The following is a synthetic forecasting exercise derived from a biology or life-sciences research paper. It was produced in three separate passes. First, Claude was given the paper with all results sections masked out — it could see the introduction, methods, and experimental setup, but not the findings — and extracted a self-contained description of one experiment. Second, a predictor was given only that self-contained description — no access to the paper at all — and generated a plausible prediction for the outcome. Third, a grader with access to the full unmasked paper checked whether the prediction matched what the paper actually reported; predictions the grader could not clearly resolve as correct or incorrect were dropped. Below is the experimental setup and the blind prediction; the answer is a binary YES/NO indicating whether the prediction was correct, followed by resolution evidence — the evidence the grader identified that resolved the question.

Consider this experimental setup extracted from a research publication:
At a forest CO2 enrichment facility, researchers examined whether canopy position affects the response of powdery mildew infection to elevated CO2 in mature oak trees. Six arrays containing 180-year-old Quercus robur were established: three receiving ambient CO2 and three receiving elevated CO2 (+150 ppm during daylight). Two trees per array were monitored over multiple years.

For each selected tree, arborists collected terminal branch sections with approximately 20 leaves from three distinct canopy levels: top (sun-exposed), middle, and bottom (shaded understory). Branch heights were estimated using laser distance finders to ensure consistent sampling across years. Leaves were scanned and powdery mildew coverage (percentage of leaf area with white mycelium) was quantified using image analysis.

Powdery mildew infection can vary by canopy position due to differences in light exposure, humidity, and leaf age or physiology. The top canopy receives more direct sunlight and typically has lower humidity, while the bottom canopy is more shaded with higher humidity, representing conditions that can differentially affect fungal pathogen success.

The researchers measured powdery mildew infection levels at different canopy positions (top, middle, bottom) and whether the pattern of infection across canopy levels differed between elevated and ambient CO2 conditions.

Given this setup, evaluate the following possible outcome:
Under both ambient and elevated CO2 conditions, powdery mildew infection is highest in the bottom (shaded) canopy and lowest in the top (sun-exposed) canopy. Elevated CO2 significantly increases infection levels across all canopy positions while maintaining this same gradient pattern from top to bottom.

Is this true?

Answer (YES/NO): NO